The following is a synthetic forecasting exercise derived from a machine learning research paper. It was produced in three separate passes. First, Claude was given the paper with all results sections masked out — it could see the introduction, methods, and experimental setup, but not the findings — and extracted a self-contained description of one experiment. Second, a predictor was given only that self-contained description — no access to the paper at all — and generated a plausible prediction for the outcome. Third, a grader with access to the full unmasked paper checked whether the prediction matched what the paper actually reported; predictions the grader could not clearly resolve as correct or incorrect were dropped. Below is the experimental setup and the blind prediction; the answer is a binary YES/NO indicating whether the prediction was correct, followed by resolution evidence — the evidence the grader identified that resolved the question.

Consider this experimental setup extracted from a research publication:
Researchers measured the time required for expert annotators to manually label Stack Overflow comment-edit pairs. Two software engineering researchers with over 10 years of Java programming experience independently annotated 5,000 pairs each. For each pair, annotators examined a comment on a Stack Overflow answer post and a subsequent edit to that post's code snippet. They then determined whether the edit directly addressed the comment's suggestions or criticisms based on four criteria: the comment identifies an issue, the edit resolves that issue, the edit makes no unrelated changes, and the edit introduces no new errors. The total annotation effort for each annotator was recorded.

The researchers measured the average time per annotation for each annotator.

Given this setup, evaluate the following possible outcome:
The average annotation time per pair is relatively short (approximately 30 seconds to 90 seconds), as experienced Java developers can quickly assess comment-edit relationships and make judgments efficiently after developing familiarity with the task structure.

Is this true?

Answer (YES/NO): NO